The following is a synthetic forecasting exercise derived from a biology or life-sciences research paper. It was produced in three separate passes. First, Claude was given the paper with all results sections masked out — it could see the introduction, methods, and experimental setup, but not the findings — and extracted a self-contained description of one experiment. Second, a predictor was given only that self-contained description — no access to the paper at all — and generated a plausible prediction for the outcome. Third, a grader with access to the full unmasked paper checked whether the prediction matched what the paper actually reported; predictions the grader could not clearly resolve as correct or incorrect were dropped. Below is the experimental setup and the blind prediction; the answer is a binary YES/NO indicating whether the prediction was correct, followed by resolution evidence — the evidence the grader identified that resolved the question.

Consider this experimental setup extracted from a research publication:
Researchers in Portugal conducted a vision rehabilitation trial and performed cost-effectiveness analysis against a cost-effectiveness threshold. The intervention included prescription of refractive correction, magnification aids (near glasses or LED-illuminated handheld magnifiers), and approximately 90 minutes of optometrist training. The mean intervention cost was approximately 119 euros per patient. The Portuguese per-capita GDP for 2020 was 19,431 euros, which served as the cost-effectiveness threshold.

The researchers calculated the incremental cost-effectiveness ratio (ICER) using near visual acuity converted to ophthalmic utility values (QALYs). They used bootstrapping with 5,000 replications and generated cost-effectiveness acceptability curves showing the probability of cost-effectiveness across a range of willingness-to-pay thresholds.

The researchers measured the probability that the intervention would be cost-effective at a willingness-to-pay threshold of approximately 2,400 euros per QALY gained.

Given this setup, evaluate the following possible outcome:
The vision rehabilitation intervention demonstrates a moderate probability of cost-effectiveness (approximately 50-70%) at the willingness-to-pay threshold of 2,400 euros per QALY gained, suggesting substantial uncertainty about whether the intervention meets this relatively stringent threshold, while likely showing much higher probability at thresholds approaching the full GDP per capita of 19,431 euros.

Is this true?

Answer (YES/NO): NO